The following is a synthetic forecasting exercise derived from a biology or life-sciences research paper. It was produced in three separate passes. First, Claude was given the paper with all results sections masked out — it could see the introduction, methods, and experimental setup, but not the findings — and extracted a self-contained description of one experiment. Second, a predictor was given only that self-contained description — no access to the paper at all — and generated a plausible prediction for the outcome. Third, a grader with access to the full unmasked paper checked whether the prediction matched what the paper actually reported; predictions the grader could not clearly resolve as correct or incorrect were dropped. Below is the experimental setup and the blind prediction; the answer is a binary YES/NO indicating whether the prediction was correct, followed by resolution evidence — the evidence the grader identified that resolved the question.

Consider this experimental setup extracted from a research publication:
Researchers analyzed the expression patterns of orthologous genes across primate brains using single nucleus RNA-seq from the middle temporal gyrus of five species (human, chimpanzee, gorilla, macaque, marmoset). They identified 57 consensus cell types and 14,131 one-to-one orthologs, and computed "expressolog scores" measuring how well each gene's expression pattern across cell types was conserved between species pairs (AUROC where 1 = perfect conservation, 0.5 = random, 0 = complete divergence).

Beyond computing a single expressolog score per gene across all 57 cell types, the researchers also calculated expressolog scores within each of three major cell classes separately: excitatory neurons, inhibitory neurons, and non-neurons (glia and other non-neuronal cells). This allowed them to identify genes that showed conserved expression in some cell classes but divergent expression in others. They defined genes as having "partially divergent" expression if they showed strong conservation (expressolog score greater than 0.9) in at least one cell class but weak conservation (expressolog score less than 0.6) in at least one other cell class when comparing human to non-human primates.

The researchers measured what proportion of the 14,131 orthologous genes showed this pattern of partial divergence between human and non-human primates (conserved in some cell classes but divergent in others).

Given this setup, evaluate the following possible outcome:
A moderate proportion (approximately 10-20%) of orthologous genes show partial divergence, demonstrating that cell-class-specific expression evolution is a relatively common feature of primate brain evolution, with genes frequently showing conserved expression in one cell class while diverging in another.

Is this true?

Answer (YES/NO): NO